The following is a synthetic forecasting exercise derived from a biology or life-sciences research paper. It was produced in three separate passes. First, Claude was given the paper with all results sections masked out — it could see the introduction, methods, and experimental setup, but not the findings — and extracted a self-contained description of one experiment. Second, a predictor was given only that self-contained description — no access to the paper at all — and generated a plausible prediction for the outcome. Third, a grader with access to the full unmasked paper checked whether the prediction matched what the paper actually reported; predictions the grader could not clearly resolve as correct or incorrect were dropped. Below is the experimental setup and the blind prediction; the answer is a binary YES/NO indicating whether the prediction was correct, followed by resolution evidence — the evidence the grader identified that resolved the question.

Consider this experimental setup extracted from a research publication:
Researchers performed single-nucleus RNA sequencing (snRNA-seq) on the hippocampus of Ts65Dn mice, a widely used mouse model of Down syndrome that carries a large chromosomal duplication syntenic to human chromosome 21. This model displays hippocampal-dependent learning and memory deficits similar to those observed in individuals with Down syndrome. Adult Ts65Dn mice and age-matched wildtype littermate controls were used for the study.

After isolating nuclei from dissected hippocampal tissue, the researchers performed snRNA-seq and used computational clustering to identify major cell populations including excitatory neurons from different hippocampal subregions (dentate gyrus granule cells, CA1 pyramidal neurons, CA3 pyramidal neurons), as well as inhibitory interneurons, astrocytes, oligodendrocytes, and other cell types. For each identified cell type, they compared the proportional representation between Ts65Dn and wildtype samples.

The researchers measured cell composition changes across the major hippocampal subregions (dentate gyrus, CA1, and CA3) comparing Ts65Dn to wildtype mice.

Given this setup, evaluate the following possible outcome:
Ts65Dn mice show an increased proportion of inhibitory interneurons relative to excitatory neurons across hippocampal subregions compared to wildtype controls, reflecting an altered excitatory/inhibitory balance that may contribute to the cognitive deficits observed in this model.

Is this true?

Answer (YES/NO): YES